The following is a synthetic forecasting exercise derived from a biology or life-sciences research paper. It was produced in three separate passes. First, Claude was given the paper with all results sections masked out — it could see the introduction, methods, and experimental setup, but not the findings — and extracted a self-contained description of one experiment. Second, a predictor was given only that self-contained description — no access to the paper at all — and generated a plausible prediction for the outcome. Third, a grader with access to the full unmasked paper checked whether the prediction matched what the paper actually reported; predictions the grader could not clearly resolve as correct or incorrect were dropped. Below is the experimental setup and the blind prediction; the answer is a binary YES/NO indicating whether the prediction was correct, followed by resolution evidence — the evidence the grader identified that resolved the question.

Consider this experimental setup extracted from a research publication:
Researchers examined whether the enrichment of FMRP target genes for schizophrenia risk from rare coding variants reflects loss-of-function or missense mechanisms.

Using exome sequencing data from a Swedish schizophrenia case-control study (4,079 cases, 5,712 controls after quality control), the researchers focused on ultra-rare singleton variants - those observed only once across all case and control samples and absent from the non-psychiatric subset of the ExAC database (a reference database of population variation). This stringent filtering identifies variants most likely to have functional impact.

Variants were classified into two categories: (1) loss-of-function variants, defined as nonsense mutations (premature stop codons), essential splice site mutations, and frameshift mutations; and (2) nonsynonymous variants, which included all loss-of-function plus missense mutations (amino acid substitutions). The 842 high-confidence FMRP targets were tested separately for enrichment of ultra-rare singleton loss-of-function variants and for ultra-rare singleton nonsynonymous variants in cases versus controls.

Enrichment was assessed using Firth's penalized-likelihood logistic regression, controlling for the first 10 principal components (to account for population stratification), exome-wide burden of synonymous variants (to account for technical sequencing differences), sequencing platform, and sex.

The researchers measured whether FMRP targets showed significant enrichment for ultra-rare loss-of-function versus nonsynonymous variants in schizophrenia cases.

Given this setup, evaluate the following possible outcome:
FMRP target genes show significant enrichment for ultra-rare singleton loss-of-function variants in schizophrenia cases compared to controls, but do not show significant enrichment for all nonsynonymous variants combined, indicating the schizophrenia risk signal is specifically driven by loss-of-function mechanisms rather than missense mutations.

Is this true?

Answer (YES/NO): YES